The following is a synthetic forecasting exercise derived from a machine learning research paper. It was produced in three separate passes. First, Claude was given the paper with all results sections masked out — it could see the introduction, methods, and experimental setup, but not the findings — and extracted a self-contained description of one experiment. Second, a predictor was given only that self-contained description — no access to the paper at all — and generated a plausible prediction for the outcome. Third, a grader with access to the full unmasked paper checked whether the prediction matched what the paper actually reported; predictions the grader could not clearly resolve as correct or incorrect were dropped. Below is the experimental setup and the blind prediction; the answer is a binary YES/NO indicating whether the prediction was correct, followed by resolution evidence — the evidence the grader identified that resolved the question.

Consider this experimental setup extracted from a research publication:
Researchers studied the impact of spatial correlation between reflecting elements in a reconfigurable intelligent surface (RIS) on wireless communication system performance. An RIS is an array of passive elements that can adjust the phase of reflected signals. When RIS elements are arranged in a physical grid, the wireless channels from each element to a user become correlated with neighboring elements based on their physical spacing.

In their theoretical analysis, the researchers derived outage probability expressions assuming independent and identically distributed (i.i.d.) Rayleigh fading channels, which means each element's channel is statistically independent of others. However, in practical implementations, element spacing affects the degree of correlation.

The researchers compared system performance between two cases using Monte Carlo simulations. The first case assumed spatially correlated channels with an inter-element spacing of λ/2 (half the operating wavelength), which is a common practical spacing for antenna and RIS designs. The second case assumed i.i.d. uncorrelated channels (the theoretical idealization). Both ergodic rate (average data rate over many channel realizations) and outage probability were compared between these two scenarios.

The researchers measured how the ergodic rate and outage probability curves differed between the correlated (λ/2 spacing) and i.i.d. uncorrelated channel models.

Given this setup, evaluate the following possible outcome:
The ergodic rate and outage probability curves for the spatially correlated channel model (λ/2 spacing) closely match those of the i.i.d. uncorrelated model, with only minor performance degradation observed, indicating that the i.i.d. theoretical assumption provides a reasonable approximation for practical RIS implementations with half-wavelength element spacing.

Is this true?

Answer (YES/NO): YES